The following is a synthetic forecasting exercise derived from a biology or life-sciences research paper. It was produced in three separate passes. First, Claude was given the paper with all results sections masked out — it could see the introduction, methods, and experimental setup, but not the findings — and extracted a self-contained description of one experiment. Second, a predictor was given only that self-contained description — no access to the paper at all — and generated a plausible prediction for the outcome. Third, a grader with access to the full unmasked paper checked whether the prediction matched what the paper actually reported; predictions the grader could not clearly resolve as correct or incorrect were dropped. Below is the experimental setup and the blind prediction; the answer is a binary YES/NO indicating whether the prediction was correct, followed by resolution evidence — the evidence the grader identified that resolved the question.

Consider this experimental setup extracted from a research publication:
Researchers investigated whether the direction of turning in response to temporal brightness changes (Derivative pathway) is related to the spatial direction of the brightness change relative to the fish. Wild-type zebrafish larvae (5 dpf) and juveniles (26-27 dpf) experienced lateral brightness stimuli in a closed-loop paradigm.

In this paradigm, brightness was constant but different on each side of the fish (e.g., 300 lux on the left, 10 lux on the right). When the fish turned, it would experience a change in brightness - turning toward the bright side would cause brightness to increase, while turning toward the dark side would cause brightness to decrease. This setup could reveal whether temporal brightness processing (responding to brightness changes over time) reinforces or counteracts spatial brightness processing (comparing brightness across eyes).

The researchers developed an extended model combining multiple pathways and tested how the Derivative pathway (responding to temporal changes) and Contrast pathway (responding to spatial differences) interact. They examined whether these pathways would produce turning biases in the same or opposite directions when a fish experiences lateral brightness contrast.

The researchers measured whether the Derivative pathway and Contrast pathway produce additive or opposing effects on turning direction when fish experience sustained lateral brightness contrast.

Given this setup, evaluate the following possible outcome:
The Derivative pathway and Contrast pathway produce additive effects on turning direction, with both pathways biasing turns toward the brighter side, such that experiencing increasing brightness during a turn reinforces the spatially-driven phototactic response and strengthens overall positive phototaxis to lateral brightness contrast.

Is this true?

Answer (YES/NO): NO